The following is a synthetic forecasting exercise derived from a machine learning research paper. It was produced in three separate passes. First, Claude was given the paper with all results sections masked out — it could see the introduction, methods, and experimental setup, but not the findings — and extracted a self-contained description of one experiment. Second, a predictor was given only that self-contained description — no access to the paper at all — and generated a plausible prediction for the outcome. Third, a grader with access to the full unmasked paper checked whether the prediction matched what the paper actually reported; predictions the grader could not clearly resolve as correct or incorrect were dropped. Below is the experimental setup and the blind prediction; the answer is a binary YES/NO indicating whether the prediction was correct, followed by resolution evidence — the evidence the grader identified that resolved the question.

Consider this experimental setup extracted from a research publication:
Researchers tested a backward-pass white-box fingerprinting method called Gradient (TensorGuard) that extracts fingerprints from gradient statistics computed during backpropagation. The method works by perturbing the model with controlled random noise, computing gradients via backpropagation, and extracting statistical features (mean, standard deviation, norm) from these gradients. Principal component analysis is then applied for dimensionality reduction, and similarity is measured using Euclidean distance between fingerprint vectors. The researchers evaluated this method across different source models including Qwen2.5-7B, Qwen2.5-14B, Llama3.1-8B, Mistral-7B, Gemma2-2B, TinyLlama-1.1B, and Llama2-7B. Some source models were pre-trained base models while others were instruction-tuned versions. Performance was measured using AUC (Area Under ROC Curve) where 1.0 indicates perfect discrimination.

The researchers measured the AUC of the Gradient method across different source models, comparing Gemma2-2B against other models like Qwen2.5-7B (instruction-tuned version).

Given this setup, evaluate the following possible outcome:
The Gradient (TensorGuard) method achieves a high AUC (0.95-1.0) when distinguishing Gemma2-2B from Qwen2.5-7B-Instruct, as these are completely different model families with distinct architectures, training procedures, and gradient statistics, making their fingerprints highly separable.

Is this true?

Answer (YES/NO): YES